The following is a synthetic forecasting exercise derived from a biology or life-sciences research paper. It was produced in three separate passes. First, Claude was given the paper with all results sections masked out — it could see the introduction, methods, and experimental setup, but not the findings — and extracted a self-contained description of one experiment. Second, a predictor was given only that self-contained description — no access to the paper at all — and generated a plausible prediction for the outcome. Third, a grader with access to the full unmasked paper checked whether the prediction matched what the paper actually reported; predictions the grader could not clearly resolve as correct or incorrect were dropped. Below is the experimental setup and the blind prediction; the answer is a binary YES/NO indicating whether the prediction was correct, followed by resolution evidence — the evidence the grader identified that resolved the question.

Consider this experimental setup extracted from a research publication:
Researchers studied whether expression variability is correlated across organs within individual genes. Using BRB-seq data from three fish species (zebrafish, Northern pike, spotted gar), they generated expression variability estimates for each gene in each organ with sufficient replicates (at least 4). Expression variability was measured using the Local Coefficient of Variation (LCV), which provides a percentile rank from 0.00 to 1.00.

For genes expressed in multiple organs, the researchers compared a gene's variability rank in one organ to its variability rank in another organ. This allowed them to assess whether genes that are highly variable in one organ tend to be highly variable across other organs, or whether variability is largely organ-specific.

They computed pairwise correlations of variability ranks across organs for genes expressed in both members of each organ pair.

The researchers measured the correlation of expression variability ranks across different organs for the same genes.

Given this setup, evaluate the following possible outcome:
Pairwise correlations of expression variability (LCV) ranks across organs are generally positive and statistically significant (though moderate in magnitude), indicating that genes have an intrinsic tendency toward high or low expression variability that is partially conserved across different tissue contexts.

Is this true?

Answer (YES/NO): YES